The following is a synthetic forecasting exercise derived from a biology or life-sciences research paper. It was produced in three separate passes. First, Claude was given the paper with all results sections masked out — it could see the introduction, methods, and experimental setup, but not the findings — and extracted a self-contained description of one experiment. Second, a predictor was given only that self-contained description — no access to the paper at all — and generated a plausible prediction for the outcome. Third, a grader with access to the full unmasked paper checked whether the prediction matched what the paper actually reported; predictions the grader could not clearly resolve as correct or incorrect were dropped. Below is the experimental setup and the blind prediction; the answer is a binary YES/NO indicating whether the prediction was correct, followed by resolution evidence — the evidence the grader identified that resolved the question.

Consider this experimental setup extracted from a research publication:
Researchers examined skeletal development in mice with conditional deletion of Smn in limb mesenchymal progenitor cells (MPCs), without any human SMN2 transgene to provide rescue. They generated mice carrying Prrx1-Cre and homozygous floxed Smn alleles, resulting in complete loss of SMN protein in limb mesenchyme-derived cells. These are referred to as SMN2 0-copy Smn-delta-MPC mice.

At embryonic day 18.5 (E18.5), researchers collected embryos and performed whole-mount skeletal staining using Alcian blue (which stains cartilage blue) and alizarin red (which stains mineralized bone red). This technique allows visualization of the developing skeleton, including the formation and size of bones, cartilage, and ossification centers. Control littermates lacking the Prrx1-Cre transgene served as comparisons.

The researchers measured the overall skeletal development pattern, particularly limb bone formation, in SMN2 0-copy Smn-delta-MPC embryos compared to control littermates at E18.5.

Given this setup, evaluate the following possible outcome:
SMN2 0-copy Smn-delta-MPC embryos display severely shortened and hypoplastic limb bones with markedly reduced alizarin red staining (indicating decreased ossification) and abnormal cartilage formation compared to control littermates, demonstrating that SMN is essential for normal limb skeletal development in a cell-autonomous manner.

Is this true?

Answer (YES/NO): NO